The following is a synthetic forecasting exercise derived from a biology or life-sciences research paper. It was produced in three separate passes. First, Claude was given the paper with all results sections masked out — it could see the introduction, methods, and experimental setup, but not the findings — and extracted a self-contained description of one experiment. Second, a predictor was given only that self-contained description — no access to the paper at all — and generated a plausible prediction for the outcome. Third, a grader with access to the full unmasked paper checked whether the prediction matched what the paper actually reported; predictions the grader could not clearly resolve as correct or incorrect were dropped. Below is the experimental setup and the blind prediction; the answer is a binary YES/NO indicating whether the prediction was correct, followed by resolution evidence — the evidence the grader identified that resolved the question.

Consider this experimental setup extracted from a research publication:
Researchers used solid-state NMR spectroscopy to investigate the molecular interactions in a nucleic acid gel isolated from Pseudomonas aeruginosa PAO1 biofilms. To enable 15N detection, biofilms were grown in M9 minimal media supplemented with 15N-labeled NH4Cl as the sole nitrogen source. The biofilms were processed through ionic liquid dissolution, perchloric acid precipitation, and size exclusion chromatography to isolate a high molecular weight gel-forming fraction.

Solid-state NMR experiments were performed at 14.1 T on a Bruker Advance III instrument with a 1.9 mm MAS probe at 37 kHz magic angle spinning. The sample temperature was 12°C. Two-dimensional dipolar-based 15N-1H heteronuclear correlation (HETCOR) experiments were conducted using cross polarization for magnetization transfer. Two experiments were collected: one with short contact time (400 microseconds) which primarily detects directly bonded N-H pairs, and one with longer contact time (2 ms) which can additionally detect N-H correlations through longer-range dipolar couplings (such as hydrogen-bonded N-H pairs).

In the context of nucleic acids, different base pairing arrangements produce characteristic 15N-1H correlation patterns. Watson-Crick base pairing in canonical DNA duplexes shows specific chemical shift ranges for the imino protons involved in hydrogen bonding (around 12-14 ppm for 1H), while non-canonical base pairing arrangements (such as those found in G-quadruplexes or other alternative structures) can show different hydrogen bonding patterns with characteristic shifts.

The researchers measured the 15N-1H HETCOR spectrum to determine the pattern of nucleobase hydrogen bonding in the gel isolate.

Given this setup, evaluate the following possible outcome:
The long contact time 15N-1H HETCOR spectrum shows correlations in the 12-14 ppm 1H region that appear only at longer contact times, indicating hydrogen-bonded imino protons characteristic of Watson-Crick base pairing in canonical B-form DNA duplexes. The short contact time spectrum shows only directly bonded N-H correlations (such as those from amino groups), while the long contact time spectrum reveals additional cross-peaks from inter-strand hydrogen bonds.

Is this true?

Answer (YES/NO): NO